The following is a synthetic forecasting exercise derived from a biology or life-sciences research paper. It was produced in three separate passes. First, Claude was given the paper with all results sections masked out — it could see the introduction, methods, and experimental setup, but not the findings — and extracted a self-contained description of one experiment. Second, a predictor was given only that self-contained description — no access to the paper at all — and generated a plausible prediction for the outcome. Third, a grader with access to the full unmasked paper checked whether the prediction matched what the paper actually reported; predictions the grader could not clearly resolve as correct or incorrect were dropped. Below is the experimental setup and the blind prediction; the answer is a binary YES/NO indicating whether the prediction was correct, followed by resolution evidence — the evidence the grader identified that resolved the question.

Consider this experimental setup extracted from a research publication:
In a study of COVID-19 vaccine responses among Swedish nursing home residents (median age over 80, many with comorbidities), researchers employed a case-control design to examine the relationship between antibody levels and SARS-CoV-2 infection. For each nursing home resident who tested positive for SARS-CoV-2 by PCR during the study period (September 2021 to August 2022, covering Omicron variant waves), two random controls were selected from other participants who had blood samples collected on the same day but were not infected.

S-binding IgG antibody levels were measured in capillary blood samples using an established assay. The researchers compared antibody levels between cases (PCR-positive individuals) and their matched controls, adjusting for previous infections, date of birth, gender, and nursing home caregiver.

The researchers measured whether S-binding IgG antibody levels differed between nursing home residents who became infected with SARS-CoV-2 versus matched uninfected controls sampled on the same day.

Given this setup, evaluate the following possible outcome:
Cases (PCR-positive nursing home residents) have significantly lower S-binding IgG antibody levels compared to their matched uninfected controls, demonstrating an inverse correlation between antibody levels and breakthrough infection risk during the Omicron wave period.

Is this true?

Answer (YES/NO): NO